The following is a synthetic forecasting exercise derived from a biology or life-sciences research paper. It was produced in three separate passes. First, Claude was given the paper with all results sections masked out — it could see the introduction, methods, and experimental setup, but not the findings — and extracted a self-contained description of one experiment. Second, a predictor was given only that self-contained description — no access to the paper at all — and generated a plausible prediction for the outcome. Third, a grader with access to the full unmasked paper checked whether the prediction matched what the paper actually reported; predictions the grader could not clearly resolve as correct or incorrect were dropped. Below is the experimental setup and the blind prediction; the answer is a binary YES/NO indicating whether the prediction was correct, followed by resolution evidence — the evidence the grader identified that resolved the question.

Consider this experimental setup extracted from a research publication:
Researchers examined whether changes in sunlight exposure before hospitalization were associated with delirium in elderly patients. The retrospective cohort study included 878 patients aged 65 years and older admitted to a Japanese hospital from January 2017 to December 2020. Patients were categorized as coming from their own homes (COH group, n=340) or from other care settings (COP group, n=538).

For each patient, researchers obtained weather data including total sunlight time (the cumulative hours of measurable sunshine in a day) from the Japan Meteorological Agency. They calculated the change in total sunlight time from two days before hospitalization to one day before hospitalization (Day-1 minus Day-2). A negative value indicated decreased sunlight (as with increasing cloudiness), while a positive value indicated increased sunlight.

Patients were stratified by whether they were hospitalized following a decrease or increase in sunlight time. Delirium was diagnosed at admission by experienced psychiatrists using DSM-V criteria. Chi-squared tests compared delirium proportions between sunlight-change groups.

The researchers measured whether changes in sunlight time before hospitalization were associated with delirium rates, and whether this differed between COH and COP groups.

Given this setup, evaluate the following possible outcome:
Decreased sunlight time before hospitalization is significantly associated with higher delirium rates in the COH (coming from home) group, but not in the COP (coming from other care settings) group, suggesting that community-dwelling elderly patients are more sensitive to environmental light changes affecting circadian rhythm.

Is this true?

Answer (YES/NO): YES